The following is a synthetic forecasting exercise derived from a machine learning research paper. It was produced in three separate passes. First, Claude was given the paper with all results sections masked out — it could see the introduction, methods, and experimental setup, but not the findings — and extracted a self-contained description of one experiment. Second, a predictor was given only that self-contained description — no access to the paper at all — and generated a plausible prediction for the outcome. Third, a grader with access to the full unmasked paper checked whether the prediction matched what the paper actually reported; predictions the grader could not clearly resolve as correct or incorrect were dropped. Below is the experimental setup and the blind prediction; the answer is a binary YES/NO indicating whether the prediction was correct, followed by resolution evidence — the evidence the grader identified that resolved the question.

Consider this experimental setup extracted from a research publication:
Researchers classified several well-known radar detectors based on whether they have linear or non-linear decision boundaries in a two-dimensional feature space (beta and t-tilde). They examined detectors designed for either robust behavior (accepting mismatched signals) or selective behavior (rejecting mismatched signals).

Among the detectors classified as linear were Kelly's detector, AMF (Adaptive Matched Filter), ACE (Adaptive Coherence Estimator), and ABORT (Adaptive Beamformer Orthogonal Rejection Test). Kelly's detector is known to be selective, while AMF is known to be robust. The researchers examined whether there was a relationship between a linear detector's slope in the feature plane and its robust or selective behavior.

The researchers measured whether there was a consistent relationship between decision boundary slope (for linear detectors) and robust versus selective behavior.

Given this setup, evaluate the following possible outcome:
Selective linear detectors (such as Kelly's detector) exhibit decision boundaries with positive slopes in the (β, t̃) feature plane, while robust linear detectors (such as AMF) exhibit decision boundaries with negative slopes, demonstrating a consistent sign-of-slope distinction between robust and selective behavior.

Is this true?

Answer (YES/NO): NO